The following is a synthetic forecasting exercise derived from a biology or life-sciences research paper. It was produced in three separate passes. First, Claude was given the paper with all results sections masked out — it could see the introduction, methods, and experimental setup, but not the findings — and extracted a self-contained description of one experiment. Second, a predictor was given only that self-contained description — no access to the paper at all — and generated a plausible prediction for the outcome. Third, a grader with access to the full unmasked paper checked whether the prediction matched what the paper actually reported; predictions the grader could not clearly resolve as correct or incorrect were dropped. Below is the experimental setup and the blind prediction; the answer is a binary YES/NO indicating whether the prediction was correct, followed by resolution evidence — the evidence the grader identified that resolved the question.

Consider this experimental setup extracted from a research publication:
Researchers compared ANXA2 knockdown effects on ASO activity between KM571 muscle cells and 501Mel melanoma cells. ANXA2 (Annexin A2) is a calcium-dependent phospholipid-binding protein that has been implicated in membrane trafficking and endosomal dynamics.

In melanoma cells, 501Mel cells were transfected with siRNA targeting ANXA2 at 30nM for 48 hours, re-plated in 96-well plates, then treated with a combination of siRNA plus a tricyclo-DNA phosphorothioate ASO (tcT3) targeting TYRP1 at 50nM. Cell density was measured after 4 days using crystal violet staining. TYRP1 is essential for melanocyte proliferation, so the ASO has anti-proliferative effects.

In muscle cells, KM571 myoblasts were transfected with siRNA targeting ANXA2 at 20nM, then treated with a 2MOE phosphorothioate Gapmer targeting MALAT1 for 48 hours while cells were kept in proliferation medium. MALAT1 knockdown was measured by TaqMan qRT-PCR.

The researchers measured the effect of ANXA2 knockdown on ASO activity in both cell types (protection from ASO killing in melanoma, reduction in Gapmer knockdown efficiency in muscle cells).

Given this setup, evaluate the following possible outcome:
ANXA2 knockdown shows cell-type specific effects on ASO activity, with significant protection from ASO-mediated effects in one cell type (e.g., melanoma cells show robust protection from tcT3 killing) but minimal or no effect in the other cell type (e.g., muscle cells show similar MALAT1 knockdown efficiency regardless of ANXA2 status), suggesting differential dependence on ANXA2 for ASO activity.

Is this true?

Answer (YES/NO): YES